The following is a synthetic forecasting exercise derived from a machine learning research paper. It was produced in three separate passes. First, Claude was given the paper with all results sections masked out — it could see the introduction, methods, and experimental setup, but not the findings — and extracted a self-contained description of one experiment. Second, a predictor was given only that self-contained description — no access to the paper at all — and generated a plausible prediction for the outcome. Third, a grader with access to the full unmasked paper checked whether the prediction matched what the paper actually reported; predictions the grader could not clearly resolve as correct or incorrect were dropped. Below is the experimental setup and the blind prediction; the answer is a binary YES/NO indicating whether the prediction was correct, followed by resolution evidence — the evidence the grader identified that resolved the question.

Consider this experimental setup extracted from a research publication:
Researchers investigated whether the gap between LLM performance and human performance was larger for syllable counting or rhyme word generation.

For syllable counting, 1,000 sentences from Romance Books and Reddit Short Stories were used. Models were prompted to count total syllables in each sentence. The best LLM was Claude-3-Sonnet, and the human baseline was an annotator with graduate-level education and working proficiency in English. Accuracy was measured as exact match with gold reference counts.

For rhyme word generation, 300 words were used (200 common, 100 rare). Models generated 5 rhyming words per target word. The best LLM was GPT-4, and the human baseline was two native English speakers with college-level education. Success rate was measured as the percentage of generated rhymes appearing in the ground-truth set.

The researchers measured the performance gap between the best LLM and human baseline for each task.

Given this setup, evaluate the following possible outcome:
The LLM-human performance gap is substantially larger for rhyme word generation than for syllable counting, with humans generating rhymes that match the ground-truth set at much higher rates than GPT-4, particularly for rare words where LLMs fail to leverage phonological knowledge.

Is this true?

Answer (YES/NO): NO